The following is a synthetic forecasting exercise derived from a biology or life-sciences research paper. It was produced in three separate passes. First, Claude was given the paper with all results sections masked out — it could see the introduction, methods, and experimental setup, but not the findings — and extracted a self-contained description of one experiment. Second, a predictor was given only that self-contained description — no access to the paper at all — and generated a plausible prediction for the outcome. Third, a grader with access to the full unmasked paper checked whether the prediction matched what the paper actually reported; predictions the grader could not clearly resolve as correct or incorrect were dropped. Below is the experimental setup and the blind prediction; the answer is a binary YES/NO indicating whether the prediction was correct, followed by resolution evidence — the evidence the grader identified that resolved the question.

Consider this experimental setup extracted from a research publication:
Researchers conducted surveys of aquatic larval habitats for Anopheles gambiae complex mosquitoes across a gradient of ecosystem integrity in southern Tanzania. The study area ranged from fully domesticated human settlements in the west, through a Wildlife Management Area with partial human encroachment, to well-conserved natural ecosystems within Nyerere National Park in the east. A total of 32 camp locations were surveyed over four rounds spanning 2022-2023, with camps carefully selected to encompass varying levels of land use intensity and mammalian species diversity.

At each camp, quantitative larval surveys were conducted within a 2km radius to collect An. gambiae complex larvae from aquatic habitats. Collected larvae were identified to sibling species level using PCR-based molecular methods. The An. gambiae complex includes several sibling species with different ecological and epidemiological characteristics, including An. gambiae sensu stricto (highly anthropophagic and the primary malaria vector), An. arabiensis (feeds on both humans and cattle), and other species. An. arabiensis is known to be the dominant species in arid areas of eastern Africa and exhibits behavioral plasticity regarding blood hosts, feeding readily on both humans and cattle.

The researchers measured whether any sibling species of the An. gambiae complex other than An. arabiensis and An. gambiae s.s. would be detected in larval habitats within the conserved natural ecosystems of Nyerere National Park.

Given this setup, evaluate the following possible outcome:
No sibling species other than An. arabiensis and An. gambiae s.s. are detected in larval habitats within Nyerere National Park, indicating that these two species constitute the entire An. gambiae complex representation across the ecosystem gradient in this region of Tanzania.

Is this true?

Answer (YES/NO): NO